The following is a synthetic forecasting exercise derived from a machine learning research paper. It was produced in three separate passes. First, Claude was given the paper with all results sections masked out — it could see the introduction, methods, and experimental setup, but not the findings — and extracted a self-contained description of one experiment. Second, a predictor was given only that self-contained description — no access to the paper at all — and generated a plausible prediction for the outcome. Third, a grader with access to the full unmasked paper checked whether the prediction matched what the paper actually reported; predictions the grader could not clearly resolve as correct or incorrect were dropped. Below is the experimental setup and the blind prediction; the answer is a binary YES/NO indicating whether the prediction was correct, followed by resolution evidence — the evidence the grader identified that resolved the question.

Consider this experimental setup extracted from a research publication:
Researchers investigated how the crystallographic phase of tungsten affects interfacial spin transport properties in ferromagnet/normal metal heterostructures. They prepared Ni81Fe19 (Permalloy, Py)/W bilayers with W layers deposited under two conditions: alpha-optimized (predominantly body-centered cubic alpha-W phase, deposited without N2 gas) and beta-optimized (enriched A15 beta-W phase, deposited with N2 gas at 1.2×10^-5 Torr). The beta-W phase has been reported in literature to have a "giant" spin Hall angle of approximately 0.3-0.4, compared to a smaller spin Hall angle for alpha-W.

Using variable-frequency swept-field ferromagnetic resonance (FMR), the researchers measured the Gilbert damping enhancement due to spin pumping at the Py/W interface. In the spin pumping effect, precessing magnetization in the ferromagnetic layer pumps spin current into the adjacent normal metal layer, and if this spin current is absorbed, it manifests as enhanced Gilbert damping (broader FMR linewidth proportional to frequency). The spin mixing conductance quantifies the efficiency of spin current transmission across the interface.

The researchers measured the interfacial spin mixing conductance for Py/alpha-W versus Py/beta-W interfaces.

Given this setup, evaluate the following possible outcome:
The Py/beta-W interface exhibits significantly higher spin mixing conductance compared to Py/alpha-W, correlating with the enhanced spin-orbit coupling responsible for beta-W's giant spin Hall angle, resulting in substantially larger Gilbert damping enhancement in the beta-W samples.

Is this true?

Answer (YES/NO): NO